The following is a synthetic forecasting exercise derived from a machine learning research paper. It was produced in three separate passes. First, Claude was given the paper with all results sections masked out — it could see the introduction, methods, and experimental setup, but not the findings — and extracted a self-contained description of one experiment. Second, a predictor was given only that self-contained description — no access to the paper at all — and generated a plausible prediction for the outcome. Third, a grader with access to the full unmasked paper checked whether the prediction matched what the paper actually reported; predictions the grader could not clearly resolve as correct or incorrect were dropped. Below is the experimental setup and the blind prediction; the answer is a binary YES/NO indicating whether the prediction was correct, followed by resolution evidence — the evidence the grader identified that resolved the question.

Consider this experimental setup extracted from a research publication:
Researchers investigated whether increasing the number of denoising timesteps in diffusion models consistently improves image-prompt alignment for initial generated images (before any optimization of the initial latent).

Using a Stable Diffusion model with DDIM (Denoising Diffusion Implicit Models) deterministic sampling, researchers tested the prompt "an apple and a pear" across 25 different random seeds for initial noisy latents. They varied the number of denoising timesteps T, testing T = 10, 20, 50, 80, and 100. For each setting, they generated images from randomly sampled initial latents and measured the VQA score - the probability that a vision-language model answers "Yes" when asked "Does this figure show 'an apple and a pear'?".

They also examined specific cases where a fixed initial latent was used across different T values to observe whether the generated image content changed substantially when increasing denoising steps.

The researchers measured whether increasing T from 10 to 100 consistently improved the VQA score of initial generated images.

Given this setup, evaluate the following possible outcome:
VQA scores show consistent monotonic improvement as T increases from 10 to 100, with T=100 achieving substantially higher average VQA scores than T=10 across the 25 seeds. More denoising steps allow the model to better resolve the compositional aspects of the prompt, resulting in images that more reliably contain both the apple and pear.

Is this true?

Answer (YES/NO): NO